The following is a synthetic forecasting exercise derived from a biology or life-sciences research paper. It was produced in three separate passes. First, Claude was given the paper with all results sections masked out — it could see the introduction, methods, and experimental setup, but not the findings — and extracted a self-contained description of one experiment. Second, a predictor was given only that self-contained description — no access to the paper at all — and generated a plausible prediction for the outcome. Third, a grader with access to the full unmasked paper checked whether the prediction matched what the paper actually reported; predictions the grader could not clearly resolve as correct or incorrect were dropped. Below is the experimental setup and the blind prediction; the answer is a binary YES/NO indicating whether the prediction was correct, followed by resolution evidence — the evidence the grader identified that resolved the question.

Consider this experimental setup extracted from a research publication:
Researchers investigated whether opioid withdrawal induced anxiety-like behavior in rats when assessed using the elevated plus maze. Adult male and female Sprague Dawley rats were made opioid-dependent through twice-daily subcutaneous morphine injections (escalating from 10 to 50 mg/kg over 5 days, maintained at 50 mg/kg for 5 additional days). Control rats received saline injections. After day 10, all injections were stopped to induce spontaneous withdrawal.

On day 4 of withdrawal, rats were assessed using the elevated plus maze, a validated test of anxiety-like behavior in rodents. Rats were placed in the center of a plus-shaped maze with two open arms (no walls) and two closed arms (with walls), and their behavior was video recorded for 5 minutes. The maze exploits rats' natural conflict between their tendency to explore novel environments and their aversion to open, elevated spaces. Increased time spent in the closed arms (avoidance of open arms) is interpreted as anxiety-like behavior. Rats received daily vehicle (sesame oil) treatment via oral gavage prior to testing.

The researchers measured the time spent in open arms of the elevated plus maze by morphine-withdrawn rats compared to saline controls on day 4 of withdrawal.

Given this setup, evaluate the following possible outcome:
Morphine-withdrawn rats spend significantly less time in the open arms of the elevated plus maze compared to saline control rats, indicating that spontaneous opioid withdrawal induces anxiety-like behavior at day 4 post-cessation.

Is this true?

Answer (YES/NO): NO